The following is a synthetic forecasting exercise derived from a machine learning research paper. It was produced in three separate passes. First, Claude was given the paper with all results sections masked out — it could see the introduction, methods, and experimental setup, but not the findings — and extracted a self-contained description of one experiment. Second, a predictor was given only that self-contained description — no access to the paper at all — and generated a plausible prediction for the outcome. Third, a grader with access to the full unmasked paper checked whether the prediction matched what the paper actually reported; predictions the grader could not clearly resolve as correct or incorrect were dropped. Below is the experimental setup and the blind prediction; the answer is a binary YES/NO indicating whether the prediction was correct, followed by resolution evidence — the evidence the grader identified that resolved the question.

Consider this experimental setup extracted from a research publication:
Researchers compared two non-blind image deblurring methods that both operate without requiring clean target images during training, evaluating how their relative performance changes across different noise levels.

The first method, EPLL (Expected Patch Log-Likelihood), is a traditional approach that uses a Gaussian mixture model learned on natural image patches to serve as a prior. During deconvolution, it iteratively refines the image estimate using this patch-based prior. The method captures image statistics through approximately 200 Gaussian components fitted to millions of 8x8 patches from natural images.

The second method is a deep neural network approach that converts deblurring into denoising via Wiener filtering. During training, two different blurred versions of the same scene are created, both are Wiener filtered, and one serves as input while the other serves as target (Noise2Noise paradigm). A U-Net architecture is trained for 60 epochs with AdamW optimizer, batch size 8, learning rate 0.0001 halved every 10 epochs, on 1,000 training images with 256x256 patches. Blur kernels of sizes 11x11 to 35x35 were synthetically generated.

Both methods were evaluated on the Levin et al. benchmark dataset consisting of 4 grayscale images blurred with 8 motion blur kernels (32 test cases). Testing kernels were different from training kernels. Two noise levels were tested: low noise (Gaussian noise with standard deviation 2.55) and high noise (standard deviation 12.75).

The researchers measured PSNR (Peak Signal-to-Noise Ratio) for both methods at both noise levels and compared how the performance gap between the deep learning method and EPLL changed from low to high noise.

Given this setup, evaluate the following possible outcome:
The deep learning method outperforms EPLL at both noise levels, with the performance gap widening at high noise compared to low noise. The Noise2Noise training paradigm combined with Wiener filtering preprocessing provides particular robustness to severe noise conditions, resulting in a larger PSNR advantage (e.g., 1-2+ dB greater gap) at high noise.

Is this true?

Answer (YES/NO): NO